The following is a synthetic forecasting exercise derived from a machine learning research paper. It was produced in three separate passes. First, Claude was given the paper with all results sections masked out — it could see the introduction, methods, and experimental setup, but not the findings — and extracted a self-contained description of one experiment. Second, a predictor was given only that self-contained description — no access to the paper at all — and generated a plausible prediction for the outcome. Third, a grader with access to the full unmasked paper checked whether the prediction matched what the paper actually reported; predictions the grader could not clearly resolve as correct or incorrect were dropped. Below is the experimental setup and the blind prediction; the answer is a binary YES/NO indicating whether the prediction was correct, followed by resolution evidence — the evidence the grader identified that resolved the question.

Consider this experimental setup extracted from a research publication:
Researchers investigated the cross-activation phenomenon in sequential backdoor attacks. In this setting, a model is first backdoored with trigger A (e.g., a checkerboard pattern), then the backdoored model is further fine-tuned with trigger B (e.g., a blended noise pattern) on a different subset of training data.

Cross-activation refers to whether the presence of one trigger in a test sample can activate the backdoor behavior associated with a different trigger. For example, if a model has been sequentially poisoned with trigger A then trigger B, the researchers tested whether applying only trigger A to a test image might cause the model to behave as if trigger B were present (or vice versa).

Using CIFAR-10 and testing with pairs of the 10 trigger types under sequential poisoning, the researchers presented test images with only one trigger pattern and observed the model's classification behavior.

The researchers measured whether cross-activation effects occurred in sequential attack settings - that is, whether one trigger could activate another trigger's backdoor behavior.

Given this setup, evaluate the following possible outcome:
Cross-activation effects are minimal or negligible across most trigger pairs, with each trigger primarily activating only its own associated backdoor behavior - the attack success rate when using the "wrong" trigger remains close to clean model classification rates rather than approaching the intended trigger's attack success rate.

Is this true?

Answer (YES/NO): NO